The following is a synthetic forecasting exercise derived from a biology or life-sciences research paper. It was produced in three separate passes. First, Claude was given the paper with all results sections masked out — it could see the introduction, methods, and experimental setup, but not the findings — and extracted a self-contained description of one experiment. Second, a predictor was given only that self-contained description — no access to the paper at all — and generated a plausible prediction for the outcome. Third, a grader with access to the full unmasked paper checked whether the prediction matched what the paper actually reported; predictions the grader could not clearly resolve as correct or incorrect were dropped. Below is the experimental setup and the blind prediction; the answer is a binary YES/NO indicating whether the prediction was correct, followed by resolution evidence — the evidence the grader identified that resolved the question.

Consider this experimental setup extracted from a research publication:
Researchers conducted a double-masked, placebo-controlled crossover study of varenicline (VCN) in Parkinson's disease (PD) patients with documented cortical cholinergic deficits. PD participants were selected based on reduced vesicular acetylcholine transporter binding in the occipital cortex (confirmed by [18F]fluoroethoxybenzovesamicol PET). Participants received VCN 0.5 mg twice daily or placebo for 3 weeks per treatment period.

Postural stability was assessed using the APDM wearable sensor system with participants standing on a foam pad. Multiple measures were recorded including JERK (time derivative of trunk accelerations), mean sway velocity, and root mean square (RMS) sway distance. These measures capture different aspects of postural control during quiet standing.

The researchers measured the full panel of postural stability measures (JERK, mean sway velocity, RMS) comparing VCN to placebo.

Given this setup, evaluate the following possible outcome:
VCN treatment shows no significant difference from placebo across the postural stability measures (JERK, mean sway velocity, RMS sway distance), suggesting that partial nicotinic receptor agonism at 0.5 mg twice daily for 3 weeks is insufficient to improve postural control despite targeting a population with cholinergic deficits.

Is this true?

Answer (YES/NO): YES